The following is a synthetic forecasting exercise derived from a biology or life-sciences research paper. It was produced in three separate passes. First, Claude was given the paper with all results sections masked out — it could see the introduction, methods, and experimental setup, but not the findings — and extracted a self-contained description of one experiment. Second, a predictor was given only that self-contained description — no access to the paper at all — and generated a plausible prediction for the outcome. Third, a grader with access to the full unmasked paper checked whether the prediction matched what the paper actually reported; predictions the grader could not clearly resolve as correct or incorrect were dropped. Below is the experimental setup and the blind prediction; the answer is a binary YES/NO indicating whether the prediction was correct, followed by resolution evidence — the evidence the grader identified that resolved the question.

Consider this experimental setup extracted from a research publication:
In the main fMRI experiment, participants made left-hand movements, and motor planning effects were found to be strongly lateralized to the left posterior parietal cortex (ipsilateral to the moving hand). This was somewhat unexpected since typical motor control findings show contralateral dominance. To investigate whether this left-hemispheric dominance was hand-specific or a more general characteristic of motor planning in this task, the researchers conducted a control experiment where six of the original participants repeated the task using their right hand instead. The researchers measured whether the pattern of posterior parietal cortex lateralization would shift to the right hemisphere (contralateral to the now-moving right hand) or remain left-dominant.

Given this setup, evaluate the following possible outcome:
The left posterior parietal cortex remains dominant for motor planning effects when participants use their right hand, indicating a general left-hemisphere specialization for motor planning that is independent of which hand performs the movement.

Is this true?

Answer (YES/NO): YES